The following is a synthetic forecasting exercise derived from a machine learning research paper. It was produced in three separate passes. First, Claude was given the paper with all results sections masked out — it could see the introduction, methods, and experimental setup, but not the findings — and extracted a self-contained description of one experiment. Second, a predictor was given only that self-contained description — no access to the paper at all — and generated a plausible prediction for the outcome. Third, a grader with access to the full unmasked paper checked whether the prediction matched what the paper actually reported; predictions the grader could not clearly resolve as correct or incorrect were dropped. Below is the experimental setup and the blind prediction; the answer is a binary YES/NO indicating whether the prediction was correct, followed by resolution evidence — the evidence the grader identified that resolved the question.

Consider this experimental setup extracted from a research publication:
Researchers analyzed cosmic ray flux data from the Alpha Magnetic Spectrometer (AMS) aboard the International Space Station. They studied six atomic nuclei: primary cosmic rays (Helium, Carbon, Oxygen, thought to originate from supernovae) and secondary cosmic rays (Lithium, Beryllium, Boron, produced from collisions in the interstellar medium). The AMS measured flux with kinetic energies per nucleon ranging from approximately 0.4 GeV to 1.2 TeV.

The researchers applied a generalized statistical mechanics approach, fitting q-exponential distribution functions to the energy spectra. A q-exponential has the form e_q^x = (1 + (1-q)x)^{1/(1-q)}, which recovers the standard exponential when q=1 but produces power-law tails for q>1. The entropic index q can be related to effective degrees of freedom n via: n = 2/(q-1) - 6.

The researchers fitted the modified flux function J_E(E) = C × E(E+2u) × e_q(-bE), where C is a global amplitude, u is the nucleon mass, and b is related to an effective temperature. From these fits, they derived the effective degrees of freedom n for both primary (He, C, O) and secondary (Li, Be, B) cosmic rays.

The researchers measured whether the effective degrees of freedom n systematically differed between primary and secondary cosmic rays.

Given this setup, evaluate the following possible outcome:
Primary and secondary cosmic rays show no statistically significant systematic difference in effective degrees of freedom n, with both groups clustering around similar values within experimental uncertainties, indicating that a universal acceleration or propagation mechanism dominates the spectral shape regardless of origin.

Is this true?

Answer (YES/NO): NO